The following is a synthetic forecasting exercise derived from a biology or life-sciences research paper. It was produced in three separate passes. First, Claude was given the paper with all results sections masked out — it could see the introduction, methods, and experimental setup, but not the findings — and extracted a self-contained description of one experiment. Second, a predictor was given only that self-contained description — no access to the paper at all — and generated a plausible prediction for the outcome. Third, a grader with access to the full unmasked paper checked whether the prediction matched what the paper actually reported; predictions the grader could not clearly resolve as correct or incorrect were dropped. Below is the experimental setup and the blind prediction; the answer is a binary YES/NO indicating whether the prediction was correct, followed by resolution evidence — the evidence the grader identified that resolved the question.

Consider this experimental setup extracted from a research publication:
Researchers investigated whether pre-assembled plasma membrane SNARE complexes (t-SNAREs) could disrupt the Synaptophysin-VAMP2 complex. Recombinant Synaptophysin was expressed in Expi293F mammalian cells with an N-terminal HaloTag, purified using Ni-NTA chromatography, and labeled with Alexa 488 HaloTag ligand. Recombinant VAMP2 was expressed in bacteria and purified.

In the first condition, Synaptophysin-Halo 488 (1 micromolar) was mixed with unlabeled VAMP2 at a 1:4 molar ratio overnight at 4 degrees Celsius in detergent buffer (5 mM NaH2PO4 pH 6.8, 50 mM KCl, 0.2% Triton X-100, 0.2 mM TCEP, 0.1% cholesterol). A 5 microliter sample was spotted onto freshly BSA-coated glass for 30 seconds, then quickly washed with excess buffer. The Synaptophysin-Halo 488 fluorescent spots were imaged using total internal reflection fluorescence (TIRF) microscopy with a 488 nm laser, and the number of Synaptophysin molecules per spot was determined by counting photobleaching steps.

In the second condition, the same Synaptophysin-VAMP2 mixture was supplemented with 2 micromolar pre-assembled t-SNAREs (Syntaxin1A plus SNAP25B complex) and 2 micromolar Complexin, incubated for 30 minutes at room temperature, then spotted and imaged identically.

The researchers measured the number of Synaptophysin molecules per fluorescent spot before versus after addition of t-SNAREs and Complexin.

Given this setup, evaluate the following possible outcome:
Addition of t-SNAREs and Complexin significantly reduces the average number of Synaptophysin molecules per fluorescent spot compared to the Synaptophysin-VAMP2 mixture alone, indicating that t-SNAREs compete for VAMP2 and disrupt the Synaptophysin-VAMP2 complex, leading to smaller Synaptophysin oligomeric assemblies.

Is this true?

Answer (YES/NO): YES